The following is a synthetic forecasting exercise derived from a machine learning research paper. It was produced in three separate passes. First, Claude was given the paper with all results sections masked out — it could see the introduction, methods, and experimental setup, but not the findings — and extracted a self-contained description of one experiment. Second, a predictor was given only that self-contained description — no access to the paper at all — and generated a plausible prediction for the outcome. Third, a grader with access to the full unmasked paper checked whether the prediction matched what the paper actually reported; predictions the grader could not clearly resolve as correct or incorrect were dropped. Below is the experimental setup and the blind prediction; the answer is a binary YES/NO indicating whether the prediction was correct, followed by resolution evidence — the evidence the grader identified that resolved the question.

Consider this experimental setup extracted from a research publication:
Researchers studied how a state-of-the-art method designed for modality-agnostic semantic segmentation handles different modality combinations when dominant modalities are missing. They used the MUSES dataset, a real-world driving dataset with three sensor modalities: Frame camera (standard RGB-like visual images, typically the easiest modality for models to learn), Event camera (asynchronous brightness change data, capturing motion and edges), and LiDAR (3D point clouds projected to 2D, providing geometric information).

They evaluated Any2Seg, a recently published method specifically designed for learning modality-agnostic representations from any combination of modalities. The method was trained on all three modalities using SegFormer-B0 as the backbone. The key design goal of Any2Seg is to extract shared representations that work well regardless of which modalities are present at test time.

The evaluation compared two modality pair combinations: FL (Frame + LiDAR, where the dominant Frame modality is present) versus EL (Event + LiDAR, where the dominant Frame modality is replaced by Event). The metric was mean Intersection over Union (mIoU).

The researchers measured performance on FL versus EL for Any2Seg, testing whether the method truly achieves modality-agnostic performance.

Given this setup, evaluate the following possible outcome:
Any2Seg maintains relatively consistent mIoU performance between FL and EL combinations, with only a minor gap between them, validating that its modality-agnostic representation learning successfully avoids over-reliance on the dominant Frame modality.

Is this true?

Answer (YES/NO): NO